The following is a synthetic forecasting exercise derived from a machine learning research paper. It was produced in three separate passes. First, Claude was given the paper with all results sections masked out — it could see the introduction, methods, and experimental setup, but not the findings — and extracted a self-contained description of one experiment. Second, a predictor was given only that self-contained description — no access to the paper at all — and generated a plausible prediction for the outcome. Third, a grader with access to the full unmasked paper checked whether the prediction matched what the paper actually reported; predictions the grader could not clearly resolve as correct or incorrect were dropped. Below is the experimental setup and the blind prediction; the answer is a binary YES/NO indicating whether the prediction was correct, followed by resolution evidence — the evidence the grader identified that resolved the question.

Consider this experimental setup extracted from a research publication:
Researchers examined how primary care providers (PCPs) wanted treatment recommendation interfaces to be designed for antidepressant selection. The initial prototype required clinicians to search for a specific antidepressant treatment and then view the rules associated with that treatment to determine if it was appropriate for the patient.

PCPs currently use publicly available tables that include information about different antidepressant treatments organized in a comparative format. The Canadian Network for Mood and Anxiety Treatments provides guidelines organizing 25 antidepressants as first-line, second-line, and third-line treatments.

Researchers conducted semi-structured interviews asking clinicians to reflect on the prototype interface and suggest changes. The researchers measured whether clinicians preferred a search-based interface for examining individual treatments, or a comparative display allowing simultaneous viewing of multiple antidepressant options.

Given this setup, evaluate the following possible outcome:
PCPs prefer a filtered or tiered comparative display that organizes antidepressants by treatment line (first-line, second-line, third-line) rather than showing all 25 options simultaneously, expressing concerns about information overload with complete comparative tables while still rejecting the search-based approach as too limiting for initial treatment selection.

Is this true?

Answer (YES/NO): NO